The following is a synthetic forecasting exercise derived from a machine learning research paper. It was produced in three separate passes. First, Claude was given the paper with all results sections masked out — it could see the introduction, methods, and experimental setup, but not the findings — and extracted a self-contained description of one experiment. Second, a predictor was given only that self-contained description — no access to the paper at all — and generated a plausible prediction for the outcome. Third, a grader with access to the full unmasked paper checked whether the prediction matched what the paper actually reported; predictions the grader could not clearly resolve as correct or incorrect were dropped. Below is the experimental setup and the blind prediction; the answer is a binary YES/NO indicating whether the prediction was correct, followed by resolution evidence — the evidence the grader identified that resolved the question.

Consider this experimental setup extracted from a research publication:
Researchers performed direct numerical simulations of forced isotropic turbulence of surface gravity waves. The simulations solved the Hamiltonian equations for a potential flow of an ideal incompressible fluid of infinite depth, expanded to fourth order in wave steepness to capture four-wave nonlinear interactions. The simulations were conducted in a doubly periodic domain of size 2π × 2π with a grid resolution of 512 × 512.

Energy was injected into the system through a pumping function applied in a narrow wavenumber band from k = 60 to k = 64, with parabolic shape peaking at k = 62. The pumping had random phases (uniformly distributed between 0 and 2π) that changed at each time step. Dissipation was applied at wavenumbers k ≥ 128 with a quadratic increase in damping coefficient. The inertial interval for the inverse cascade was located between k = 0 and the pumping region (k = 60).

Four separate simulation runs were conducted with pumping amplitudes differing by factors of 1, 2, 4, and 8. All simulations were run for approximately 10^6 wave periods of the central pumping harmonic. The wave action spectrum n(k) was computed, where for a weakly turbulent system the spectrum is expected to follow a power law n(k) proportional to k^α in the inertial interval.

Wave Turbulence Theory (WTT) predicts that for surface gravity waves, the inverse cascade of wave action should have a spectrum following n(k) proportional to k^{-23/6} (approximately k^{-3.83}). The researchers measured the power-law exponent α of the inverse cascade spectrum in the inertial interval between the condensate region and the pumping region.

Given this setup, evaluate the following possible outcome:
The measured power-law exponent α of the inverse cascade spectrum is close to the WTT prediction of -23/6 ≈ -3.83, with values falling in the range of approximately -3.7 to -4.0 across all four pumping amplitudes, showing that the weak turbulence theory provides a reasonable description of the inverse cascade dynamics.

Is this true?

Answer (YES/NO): NO